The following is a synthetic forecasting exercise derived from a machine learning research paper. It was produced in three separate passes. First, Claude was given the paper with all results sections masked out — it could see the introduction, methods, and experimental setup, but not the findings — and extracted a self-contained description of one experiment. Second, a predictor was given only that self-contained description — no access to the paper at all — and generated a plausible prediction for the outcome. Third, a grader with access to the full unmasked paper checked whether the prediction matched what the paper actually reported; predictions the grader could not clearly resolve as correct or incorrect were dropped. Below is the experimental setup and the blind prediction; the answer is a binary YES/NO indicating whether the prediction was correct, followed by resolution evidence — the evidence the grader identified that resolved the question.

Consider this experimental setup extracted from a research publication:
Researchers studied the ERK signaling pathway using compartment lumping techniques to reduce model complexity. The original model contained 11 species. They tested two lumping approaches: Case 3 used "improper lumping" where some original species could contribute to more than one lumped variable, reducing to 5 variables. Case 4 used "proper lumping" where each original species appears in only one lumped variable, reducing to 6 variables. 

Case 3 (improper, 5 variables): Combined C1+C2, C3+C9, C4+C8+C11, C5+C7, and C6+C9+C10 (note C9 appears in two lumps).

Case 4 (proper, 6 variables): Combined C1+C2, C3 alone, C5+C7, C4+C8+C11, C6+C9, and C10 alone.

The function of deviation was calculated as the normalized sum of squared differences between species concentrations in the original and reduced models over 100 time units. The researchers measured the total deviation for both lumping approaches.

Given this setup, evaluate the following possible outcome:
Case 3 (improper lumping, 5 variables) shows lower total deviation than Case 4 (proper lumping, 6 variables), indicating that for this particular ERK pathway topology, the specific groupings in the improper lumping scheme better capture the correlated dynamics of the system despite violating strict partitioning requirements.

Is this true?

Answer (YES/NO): YES